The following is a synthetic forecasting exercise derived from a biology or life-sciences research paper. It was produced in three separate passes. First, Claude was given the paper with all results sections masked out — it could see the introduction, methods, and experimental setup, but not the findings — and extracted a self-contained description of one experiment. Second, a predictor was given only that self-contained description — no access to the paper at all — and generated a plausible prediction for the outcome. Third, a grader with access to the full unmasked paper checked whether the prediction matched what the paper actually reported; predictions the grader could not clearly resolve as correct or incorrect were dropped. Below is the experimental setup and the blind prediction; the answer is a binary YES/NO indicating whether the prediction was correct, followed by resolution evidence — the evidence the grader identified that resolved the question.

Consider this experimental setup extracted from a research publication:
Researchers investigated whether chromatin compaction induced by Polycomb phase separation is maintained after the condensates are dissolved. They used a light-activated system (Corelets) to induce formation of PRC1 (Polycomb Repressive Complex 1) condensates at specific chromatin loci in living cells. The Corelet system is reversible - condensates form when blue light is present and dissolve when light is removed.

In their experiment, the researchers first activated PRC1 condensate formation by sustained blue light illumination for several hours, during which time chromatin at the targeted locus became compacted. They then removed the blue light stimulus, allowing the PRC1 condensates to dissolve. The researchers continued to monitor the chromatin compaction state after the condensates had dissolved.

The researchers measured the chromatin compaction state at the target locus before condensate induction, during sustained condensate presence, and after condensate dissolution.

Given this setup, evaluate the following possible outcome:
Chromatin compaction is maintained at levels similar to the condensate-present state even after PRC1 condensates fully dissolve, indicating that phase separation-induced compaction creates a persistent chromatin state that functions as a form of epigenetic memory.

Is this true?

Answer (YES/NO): YES